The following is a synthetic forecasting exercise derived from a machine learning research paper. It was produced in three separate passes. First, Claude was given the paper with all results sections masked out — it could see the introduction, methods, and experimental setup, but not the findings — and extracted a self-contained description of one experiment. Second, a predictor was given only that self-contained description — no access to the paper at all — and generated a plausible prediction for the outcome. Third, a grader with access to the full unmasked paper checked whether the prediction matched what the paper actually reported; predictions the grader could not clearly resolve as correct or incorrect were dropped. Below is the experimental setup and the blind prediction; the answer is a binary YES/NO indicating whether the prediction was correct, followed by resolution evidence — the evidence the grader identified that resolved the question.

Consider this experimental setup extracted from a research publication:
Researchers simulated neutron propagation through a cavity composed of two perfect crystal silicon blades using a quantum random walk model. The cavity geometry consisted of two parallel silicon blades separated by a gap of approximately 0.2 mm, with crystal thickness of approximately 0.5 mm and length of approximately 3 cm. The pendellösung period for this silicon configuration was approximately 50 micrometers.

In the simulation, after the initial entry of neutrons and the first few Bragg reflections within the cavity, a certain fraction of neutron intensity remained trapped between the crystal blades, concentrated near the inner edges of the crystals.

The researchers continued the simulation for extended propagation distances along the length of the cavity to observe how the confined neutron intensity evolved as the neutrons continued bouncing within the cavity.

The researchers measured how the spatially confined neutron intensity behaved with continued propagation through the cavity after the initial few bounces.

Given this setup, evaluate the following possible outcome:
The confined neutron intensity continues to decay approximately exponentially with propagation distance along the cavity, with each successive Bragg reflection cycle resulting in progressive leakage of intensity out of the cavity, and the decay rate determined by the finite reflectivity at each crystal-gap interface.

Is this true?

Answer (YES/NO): NO